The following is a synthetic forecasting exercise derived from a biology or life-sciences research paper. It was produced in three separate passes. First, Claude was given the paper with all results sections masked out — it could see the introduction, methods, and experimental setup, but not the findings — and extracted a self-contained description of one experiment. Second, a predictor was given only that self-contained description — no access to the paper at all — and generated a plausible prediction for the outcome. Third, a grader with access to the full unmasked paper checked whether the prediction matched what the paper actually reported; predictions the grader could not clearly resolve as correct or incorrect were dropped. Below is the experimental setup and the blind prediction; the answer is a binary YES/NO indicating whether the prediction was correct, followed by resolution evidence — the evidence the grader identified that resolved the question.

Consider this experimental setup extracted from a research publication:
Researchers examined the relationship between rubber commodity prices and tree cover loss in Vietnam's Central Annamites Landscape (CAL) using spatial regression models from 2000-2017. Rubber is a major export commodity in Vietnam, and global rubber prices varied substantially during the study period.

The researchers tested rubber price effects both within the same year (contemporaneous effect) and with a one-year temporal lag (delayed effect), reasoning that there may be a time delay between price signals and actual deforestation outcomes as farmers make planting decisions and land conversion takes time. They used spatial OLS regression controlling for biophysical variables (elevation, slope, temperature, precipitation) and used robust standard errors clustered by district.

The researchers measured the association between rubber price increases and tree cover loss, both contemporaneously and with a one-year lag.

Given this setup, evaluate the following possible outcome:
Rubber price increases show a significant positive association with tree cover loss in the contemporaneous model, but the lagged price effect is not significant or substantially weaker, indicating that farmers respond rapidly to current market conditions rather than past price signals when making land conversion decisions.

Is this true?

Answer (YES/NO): NO